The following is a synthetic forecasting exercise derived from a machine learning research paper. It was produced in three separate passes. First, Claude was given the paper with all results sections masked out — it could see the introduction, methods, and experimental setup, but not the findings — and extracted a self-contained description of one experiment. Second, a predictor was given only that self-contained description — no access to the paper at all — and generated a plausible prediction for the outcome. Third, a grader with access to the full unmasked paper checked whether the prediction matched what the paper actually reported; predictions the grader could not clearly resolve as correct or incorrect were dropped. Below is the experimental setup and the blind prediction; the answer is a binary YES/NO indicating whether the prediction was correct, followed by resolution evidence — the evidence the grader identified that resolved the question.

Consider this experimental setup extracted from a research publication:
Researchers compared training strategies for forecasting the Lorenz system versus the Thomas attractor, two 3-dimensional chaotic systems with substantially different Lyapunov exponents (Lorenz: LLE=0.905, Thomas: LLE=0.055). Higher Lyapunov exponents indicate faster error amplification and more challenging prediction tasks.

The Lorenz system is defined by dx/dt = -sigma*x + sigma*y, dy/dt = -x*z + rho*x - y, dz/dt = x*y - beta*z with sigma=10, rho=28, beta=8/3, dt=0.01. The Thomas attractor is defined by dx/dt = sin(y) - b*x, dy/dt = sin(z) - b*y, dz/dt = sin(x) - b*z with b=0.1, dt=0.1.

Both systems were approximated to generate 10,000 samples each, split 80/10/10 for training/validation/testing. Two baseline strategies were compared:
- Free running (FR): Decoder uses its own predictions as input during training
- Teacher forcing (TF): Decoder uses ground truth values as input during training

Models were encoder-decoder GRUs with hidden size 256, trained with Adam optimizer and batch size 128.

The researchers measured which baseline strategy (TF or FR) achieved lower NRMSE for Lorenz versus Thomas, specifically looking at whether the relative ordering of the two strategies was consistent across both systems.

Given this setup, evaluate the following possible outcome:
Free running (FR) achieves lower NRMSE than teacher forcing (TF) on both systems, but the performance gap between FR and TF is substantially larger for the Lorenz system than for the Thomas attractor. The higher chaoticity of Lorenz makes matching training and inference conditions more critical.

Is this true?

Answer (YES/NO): NO